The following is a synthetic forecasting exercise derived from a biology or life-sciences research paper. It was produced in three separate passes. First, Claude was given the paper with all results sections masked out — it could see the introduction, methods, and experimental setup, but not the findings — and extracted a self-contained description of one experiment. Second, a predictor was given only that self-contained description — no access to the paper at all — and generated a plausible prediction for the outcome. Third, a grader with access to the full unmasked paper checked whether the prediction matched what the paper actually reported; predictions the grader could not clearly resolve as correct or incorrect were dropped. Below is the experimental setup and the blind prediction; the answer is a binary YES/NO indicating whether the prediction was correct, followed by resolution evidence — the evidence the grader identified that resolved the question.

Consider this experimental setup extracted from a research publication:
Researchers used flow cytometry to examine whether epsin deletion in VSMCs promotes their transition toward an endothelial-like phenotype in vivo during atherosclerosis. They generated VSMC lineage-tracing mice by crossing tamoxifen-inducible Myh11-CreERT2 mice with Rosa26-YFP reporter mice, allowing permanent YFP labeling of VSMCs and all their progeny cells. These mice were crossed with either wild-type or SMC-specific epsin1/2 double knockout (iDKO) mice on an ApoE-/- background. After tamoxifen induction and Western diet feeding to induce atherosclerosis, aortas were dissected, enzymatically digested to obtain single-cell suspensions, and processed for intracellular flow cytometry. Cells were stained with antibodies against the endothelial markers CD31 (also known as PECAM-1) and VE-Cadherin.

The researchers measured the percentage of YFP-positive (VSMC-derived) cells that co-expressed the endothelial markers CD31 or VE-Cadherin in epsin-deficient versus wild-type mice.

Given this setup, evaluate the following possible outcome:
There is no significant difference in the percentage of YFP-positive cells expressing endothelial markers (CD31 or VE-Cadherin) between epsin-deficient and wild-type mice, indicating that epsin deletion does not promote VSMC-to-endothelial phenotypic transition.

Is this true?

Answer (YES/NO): NO